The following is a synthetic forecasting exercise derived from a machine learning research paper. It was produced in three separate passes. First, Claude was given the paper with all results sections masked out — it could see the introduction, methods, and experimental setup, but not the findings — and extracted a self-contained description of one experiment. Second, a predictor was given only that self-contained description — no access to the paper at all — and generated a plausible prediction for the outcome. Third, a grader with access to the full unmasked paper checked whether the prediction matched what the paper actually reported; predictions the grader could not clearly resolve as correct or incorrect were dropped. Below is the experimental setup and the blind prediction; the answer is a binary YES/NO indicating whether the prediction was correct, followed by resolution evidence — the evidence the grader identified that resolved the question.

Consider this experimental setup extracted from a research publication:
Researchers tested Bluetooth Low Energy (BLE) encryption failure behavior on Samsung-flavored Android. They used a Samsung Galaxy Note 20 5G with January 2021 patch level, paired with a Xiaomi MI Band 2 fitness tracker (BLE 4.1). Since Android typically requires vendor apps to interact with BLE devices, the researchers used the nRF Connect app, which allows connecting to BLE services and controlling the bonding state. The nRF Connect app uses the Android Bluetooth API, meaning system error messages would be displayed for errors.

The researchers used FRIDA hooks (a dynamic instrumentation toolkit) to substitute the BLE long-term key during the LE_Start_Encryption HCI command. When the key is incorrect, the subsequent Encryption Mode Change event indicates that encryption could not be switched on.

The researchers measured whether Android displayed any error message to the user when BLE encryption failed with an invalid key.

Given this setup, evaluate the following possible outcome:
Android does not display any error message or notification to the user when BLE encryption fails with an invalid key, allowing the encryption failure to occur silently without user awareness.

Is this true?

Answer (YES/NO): YES